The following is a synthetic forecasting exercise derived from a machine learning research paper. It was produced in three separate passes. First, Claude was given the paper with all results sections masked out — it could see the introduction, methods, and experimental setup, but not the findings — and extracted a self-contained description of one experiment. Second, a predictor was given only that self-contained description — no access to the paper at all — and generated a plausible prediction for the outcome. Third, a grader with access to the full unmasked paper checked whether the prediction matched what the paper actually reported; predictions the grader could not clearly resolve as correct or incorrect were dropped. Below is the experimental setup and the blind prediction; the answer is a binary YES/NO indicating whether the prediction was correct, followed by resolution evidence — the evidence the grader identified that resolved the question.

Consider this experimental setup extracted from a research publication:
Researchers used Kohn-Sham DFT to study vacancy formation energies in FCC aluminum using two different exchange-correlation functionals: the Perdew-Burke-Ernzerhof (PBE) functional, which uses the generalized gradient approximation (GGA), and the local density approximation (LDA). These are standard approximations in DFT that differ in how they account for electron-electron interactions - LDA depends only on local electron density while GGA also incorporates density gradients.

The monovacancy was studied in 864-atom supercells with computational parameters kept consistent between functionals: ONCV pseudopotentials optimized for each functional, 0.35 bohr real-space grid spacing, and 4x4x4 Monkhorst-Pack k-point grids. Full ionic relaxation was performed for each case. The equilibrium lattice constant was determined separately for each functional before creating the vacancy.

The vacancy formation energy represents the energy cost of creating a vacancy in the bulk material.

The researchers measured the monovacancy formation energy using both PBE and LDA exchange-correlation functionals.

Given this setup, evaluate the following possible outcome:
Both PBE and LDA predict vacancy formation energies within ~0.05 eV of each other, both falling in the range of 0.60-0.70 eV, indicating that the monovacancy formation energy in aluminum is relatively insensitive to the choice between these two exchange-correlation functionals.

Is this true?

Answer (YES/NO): NO